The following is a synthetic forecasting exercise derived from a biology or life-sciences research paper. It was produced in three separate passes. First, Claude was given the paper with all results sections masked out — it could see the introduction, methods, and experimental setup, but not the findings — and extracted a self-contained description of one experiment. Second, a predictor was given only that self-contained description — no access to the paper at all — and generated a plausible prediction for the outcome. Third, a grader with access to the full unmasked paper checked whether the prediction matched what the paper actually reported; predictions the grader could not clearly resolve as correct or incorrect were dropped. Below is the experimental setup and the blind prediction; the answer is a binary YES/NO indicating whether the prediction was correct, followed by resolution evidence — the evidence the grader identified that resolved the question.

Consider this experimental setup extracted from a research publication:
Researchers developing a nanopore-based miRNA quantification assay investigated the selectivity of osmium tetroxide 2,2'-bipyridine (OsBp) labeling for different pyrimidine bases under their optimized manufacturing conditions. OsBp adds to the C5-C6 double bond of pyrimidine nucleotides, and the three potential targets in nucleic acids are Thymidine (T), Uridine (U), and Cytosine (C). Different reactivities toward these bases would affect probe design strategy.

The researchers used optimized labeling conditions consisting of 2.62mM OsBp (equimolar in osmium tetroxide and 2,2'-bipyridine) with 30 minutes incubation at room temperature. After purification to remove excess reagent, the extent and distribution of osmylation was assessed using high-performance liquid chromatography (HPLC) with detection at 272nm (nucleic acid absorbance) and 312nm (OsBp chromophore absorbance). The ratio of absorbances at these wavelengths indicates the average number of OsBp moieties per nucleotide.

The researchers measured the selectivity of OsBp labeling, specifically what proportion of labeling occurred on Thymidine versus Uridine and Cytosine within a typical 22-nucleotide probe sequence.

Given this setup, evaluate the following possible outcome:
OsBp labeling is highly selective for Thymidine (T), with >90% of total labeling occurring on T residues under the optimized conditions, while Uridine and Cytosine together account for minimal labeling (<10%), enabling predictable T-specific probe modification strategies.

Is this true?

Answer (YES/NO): YES